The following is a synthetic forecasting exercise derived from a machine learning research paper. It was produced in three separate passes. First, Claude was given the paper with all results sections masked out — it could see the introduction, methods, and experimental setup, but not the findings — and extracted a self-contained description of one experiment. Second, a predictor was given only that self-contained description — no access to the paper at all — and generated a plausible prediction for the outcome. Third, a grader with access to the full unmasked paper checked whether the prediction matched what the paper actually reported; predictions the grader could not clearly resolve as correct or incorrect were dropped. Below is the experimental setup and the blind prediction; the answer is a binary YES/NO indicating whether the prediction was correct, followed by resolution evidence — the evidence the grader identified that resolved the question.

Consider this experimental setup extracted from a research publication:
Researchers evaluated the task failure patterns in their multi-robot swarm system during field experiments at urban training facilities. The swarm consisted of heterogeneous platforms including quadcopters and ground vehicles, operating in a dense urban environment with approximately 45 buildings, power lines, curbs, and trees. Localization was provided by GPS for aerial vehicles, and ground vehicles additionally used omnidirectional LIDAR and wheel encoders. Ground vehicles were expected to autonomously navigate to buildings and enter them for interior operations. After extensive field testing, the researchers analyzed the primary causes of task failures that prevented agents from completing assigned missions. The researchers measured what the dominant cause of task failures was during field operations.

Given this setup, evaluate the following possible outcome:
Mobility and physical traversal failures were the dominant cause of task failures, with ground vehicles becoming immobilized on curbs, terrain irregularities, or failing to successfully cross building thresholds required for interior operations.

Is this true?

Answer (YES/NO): NO